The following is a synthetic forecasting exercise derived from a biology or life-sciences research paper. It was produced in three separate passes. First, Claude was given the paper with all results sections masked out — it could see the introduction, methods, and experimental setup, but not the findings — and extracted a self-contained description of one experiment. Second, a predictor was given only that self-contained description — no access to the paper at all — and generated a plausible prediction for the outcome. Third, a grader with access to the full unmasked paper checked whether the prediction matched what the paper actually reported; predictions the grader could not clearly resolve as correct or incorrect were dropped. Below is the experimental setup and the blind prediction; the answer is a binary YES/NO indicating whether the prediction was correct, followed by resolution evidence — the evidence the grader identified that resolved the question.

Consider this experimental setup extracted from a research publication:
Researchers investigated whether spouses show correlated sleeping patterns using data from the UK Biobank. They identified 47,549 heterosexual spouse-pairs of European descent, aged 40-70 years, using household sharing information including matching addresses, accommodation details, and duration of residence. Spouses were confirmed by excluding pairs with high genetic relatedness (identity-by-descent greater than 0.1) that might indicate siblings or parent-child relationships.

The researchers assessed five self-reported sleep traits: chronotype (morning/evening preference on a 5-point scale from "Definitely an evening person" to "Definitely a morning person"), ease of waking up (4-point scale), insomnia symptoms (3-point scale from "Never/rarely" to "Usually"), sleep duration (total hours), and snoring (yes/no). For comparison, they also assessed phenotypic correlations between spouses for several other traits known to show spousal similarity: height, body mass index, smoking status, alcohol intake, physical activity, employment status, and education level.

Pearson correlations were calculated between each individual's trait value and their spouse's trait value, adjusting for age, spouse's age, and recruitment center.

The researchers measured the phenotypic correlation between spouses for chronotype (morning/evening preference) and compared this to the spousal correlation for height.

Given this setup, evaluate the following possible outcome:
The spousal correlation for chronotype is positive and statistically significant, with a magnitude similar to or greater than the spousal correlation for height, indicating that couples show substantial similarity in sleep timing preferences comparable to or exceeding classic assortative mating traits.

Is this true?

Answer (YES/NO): NO